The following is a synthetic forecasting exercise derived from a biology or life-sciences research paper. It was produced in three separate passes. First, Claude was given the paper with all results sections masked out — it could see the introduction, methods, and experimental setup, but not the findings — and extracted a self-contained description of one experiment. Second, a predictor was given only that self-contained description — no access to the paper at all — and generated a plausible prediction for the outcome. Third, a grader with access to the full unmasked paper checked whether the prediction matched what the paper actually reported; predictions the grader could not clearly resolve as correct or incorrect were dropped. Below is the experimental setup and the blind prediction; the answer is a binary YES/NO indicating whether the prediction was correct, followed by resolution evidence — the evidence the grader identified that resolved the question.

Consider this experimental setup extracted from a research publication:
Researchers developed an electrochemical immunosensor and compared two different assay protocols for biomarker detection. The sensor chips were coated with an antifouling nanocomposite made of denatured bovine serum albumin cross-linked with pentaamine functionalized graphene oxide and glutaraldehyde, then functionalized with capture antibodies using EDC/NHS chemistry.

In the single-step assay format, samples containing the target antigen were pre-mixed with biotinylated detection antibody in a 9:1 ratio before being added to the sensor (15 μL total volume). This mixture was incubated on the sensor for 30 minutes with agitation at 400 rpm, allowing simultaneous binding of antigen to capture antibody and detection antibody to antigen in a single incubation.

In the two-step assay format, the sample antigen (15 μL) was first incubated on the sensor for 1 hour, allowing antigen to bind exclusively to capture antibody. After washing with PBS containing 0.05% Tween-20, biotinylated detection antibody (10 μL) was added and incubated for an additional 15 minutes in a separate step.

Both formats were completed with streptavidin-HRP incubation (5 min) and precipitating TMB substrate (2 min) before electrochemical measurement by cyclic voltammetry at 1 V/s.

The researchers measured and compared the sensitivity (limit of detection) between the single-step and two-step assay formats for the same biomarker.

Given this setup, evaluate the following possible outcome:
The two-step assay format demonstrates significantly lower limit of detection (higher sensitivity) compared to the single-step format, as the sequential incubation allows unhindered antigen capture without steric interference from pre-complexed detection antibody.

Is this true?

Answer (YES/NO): NO